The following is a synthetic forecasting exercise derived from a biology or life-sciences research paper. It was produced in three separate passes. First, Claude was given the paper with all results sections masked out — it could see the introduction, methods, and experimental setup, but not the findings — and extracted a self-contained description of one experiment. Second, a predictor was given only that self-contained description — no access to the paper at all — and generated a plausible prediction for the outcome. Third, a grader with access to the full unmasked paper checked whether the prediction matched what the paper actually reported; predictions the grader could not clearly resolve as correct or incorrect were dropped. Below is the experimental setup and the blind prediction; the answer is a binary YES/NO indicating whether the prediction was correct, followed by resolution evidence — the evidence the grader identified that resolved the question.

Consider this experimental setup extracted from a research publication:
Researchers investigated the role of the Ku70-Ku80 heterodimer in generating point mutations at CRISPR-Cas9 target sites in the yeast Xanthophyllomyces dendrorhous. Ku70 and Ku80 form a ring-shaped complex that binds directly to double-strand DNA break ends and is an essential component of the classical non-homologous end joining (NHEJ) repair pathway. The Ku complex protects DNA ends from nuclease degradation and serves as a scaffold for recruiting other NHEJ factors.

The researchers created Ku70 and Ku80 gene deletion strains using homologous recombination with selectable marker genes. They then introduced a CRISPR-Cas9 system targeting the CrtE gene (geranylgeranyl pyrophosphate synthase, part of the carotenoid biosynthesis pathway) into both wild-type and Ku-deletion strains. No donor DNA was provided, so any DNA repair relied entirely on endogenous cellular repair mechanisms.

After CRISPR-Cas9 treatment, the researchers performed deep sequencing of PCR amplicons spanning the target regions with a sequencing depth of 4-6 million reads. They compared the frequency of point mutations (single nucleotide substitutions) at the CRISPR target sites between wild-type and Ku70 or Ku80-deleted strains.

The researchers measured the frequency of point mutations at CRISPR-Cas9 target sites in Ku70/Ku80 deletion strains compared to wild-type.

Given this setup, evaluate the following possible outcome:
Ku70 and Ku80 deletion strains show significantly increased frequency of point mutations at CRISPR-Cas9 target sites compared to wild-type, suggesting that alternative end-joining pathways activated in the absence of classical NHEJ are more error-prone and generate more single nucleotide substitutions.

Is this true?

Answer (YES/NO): NO